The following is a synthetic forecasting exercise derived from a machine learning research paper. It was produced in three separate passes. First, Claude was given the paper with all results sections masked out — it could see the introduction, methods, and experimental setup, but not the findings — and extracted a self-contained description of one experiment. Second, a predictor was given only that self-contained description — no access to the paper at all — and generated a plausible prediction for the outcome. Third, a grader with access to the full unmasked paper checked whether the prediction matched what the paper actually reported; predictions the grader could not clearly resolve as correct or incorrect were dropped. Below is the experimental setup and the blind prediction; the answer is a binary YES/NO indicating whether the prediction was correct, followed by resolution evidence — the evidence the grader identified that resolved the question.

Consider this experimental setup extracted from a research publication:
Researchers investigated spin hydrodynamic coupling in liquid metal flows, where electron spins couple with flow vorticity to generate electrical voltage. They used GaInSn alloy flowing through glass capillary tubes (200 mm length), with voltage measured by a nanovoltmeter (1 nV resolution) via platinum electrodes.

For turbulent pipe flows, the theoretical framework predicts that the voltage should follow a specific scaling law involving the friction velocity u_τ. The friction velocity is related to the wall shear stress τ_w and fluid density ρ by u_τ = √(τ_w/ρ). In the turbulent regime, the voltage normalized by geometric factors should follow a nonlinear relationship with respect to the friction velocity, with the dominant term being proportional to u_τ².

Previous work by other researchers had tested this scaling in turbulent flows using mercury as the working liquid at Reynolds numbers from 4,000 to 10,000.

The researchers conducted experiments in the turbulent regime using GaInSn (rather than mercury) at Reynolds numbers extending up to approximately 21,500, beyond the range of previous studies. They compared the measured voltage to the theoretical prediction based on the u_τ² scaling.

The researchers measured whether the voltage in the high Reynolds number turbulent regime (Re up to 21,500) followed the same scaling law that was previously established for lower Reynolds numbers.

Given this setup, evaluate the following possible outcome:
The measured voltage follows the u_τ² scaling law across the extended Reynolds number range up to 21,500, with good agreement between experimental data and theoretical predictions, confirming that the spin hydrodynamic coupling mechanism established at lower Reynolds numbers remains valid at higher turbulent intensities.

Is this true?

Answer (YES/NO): YES